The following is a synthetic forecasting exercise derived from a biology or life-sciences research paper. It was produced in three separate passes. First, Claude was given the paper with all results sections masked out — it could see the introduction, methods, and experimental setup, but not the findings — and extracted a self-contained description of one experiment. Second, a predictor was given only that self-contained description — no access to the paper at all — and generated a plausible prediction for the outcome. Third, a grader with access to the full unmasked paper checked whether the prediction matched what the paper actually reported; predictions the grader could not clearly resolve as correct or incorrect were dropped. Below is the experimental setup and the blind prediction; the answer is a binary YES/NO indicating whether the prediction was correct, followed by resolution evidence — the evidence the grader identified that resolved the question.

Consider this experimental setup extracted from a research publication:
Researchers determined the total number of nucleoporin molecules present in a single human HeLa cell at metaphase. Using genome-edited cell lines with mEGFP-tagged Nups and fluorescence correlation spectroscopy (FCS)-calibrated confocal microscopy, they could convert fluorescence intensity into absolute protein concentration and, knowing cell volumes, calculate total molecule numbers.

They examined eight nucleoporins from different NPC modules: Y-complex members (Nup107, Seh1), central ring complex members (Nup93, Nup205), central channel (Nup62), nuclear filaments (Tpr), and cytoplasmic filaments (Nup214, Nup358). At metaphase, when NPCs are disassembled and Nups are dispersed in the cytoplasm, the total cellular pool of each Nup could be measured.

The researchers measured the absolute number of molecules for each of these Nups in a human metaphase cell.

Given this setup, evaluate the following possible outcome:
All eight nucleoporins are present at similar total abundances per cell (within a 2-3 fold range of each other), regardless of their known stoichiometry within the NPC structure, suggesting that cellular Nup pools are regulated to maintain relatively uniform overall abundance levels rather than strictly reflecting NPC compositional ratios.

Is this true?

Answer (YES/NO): NO